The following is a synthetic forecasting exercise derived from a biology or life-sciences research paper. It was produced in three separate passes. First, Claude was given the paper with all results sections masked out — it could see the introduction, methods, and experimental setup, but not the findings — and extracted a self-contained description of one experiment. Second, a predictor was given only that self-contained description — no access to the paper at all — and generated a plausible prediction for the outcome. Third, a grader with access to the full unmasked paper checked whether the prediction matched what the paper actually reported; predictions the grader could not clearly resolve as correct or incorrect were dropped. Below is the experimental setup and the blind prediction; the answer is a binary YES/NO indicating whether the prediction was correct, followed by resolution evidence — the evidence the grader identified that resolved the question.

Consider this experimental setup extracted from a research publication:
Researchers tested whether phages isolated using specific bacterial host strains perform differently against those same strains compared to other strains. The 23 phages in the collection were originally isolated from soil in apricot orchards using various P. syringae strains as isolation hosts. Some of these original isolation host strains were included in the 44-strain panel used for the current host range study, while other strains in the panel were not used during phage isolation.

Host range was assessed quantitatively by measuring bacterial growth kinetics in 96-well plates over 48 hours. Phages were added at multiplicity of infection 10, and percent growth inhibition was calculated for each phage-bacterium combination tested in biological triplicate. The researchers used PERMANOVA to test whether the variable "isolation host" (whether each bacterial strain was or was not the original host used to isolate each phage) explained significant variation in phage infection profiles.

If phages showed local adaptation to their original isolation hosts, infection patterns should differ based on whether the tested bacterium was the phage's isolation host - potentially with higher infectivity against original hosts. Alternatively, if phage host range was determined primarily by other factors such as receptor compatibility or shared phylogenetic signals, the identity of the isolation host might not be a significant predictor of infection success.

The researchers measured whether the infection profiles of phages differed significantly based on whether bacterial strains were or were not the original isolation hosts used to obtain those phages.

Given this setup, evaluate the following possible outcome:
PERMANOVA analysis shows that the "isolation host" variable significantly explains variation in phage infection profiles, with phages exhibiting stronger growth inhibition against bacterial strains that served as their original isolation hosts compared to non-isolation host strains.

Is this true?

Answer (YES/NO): NO